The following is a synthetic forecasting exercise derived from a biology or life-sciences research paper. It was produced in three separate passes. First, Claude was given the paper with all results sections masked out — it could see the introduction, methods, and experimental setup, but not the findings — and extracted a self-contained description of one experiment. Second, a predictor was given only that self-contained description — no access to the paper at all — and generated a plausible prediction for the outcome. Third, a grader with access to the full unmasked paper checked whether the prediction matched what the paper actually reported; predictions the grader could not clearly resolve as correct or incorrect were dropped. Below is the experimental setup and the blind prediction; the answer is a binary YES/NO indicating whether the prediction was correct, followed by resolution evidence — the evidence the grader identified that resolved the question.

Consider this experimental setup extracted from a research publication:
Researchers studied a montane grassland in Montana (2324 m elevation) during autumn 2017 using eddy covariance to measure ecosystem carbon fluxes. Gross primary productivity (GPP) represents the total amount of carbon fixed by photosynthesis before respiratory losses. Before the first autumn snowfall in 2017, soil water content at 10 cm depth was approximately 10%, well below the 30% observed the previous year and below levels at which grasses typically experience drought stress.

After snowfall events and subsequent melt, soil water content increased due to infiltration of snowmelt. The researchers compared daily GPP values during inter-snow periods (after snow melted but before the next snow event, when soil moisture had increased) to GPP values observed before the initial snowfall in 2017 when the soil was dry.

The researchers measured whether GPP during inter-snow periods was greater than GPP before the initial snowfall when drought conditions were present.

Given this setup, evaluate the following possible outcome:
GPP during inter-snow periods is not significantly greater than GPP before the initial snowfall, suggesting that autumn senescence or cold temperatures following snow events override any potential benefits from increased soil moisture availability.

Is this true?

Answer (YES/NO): YES